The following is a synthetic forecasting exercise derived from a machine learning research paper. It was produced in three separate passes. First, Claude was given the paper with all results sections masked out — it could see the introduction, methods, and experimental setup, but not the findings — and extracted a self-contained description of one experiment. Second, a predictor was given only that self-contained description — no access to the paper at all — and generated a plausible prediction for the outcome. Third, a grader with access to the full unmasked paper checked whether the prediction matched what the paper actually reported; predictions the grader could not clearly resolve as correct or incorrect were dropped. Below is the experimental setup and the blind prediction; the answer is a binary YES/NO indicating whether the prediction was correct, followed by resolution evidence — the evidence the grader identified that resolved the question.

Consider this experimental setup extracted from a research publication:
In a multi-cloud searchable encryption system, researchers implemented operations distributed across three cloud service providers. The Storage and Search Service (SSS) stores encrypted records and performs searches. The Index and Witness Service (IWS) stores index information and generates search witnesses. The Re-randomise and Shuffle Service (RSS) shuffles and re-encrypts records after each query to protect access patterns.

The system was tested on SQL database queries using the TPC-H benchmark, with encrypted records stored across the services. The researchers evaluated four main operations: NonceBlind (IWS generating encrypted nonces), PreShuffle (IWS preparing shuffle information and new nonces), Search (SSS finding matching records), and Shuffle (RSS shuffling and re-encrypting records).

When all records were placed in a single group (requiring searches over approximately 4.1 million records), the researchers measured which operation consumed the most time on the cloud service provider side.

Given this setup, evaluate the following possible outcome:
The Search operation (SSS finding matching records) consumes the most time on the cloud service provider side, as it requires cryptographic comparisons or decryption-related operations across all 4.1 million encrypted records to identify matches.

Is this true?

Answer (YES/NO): NO